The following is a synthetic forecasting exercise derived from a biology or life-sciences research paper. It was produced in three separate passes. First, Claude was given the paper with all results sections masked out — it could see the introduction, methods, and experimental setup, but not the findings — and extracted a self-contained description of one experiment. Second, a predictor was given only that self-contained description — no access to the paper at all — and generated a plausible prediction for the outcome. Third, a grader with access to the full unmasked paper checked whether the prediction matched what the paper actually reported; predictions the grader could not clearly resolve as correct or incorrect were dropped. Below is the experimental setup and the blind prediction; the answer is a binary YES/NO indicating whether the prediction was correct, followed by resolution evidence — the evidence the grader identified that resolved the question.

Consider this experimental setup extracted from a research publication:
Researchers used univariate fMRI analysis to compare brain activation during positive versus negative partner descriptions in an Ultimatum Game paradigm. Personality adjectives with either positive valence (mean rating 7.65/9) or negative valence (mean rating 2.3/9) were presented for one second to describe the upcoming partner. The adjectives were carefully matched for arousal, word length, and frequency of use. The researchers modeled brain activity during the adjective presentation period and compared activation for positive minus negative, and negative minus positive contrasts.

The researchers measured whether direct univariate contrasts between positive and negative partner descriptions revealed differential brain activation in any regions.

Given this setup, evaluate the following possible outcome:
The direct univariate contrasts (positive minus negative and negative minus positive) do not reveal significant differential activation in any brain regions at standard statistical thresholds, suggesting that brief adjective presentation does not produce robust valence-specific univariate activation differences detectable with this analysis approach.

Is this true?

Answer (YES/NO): NO